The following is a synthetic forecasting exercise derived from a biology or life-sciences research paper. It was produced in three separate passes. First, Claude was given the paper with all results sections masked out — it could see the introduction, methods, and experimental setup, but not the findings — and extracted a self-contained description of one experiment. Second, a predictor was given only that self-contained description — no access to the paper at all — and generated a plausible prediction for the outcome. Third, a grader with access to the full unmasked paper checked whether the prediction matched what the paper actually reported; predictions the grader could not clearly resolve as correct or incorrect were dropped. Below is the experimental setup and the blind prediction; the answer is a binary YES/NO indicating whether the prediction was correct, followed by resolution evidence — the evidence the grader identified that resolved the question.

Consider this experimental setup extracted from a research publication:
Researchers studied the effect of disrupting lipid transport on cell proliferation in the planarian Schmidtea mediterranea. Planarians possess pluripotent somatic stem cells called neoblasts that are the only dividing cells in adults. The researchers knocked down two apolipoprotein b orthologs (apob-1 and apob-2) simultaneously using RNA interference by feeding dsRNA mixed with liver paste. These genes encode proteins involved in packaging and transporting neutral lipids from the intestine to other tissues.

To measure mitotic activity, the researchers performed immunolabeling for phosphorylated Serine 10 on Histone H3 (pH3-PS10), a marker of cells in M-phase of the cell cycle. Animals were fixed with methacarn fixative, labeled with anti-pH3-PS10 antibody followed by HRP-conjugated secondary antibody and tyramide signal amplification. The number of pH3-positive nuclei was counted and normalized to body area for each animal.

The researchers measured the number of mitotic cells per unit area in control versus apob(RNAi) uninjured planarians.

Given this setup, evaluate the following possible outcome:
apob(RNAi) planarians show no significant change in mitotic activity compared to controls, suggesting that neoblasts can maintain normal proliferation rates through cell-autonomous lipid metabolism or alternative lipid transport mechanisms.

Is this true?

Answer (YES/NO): NO